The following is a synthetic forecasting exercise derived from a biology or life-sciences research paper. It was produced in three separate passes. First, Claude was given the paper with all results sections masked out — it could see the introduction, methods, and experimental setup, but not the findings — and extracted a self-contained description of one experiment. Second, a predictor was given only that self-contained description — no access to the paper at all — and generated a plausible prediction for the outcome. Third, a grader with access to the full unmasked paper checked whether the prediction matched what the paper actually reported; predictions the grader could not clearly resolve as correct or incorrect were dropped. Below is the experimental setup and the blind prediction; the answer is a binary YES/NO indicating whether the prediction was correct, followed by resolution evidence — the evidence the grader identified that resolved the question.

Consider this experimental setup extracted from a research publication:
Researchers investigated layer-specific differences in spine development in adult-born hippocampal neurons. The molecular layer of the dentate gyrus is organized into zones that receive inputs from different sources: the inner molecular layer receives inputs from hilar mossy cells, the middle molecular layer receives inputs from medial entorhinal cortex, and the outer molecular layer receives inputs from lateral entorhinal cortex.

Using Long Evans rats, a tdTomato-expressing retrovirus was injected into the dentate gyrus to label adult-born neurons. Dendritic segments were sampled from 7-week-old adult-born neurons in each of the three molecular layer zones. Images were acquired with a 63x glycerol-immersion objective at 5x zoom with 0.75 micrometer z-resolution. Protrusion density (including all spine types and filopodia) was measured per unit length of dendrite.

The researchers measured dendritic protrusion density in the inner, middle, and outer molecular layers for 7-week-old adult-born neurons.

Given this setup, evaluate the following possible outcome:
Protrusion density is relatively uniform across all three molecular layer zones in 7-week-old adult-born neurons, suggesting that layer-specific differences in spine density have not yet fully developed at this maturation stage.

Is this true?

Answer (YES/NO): NO